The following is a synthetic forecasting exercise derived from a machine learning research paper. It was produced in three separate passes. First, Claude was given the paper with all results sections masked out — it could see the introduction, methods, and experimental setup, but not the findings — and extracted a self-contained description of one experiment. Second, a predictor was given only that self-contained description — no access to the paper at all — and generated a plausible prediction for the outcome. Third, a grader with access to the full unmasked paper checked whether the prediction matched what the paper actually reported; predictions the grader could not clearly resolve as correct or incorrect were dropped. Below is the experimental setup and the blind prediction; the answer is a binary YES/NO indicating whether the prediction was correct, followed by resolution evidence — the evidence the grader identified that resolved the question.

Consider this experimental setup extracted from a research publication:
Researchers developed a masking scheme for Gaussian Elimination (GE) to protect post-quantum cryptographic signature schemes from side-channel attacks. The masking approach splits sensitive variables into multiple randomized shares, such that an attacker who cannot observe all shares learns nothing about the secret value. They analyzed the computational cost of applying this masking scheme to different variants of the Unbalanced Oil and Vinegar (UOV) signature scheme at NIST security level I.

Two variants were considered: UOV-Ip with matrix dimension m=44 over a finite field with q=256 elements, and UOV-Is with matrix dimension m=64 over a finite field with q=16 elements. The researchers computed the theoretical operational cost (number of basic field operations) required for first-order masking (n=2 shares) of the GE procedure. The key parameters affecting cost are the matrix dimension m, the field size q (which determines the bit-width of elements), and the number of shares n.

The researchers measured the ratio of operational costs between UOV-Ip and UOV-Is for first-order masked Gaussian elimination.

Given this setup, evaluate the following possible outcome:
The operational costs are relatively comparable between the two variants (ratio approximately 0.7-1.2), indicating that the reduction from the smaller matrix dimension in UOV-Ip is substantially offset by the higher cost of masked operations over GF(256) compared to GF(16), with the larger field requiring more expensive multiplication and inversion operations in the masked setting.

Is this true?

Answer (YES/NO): NO